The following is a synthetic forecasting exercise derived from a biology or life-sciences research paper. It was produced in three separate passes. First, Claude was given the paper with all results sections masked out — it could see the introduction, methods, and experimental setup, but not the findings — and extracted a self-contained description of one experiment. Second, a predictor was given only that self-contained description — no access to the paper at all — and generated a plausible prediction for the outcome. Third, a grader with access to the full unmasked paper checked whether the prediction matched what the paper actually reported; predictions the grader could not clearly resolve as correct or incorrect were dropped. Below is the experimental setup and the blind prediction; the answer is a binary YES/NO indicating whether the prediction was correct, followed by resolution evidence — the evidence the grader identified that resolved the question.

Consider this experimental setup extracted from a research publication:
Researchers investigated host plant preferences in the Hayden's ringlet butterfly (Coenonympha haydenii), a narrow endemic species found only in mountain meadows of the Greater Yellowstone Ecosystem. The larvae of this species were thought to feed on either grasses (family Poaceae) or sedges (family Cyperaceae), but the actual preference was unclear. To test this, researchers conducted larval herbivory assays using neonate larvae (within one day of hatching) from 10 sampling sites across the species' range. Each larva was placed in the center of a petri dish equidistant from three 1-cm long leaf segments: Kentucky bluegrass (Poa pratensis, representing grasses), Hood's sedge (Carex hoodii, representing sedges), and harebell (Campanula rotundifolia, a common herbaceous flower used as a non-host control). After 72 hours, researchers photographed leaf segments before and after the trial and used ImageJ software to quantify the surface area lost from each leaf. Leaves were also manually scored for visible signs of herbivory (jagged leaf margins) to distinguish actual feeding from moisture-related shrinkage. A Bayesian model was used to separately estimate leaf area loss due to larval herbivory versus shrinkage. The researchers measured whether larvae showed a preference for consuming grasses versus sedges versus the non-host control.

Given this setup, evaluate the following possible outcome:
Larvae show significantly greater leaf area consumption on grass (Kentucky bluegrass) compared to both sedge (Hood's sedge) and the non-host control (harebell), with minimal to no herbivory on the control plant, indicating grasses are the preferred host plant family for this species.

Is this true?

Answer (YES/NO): YES